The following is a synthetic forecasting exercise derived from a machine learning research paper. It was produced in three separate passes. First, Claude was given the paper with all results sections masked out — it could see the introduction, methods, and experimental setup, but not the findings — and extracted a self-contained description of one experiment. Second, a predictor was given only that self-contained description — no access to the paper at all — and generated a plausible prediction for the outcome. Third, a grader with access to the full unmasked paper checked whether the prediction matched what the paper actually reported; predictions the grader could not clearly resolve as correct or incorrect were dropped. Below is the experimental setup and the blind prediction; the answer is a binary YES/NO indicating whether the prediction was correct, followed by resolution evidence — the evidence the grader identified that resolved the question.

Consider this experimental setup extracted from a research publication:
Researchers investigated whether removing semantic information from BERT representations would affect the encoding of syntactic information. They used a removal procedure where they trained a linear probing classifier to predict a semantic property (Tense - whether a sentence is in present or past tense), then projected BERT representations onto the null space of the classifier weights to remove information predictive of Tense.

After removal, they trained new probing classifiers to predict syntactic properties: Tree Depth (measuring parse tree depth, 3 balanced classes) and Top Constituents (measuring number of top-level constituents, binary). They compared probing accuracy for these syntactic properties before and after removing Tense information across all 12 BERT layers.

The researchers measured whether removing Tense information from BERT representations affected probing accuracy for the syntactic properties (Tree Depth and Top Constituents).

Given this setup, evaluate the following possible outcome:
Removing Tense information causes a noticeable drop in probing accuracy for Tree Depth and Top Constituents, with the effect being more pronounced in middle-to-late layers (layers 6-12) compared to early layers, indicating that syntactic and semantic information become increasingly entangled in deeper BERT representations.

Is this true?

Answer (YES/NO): NO